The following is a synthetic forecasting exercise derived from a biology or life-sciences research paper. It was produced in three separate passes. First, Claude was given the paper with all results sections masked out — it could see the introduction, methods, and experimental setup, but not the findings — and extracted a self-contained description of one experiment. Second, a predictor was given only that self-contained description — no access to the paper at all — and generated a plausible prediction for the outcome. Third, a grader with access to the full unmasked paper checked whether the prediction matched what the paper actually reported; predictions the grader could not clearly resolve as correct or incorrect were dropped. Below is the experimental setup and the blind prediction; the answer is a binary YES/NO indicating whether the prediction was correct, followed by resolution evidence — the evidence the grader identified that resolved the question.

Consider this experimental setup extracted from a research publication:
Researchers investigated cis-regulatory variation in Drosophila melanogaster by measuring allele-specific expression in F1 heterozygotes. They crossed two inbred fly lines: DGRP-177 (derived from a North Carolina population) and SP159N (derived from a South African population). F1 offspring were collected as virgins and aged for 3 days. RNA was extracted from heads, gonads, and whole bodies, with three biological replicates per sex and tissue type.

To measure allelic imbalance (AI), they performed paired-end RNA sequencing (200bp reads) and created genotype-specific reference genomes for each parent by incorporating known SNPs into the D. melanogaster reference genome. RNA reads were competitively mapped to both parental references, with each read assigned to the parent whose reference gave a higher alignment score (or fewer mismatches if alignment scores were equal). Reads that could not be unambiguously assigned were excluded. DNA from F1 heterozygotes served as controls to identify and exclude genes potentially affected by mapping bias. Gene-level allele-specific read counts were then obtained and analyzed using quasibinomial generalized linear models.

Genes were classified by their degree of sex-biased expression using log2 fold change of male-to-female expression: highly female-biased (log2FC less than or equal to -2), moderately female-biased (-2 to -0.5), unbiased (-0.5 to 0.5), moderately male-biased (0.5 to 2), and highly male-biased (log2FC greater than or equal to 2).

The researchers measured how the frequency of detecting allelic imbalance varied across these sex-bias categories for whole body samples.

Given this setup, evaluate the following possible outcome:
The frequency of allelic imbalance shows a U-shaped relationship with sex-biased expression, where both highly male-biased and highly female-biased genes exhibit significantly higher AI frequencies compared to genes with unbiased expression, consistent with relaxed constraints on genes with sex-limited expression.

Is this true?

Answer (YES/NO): NO